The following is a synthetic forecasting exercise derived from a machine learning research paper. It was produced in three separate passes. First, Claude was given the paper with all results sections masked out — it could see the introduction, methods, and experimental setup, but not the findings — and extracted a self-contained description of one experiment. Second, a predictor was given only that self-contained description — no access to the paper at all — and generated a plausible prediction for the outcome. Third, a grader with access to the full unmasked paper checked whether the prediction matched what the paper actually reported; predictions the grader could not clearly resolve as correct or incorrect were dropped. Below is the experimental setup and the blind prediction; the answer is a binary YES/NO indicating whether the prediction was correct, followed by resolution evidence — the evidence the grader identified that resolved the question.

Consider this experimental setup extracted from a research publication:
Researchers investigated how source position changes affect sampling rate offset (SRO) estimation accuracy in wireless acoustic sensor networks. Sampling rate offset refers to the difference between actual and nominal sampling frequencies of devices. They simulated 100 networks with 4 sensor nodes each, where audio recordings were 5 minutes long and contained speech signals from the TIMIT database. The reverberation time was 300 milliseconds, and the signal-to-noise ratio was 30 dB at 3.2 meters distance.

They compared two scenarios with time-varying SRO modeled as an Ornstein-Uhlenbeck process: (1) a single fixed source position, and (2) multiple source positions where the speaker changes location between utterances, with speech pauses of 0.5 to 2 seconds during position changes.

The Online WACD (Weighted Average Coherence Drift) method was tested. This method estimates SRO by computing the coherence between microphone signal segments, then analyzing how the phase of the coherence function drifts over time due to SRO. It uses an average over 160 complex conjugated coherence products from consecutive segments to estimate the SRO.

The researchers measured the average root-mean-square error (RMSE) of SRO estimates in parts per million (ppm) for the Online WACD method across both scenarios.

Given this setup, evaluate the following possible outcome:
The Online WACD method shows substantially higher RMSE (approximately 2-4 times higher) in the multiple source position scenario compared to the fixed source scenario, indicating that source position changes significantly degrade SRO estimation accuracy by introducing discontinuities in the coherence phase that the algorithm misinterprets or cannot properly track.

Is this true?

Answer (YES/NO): NO